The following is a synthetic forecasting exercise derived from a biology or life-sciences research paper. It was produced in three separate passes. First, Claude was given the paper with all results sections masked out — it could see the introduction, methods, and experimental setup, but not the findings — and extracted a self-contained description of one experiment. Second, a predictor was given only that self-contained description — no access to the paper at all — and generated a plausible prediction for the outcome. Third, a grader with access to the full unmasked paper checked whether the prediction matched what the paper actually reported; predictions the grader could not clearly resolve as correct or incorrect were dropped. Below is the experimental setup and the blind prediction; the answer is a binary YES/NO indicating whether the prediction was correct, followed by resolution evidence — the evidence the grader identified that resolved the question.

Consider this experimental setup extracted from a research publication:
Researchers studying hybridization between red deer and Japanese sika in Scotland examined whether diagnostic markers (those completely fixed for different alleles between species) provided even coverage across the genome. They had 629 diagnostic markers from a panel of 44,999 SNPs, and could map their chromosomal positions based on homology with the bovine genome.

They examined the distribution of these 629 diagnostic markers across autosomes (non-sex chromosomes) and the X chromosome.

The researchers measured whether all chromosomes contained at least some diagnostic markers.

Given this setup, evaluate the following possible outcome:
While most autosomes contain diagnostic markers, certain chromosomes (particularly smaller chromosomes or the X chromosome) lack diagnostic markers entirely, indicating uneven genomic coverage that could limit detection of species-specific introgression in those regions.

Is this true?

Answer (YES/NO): NO